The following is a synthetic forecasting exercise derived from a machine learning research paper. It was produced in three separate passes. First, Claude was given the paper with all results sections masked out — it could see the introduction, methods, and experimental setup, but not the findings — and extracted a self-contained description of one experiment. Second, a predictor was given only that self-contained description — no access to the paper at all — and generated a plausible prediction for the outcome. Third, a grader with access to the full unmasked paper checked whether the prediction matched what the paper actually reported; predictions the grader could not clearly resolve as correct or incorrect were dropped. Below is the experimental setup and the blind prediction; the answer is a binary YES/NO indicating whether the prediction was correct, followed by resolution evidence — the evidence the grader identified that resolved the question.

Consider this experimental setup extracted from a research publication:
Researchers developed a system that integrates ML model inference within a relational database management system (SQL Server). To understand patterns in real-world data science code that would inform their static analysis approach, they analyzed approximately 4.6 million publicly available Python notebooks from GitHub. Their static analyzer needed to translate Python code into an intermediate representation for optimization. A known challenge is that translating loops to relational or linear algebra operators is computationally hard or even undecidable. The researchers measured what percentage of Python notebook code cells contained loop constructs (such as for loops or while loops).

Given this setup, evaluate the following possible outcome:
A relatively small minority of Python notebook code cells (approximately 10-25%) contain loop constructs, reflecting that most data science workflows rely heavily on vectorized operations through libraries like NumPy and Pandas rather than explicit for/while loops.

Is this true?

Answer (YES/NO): YES